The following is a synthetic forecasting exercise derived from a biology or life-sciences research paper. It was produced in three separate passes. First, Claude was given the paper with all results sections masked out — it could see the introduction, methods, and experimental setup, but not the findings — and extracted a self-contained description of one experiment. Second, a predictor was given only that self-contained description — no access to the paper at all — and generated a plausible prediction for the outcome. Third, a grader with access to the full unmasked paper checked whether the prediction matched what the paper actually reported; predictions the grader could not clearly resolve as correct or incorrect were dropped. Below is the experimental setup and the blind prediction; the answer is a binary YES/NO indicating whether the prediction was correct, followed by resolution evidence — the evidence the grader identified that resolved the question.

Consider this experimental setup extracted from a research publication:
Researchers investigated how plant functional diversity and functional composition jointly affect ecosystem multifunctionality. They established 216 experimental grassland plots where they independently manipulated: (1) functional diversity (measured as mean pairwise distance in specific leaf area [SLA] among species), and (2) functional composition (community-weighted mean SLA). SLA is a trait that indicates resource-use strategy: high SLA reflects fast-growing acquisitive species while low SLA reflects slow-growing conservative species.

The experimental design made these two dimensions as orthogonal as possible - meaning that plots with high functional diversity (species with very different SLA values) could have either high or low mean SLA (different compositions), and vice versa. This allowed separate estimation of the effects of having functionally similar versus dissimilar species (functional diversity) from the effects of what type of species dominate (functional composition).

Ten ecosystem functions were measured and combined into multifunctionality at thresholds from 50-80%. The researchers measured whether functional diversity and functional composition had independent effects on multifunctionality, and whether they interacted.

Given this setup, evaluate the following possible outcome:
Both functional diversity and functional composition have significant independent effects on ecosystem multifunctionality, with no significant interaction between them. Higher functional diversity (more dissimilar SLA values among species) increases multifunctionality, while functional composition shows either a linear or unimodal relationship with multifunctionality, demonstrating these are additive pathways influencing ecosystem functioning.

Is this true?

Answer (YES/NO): NO